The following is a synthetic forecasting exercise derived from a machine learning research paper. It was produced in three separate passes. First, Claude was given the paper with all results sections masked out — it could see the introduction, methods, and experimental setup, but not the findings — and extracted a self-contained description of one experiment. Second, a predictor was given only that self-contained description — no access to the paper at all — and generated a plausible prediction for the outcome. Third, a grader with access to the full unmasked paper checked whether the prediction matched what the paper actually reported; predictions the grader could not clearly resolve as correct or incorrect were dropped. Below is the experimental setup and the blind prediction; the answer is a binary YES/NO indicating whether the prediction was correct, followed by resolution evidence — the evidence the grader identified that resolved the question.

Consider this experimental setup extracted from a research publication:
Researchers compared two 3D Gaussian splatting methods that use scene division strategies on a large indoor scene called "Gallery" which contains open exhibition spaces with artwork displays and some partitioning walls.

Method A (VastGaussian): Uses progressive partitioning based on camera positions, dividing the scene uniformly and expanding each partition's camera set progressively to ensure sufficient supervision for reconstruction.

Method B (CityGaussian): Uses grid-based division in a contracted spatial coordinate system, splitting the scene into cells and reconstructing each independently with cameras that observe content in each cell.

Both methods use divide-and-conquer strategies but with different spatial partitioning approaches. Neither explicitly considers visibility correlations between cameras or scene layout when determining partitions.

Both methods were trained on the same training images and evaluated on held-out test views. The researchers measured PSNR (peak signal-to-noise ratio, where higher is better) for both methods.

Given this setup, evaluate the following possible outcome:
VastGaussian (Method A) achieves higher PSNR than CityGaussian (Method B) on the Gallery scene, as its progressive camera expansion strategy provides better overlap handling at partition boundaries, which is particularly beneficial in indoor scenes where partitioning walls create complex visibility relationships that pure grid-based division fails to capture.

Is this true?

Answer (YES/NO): YES